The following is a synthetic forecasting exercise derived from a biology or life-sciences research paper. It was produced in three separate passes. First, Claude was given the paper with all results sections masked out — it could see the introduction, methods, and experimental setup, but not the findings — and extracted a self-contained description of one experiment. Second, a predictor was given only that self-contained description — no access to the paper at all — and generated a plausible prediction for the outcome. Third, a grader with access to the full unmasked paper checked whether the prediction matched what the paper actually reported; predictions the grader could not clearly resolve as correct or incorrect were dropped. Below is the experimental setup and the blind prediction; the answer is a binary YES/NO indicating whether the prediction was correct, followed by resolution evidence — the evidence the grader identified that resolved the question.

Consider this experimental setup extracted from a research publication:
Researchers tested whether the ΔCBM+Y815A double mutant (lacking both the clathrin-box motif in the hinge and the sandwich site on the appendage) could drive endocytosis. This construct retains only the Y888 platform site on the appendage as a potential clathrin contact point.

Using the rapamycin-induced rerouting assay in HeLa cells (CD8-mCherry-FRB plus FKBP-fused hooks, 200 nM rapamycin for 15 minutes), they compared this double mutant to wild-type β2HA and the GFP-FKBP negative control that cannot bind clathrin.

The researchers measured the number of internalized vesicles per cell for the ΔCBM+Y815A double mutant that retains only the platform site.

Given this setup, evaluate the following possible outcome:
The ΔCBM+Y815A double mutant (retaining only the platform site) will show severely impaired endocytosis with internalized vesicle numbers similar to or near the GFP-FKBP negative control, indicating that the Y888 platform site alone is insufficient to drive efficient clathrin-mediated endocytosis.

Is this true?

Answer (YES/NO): YES